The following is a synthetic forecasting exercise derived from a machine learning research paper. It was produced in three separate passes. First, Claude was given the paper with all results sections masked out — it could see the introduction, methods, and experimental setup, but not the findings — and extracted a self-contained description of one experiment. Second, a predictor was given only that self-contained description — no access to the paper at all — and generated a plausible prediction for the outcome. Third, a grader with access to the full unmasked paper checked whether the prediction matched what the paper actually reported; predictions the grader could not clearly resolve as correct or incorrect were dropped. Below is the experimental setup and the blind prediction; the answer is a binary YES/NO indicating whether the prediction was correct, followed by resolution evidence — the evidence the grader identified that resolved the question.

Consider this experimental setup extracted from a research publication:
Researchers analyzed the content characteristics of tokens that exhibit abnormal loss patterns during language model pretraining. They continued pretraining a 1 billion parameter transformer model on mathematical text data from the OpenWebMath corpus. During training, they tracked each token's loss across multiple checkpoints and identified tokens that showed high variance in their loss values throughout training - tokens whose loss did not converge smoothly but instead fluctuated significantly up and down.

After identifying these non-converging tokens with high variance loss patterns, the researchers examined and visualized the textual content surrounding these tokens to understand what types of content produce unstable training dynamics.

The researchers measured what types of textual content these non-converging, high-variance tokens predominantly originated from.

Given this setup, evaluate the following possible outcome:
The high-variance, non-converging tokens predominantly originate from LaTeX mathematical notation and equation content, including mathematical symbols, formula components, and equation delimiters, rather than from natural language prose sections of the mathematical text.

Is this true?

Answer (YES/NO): NO